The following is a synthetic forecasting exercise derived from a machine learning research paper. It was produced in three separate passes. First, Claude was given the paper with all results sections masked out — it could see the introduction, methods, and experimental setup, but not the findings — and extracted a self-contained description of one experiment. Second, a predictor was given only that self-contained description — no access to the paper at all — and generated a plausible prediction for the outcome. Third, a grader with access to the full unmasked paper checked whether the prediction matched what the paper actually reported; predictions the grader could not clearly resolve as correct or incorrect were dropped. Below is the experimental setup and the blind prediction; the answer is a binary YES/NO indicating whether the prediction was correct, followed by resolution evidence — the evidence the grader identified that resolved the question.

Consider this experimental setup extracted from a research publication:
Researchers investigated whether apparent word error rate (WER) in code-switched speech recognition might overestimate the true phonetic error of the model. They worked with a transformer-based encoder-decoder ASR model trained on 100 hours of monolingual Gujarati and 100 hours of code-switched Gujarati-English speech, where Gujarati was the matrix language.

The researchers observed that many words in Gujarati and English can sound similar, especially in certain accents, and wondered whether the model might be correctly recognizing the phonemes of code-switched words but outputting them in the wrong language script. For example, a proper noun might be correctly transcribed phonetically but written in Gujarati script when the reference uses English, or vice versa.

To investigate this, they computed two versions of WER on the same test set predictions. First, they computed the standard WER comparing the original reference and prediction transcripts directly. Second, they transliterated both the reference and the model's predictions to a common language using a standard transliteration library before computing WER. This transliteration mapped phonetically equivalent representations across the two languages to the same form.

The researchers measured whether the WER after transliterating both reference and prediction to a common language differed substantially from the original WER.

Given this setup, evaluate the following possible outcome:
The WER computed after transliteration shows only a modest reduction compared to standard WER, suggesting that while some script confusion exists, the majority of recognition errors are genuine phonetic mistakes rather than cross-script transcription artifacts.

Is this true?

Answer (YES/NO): NO